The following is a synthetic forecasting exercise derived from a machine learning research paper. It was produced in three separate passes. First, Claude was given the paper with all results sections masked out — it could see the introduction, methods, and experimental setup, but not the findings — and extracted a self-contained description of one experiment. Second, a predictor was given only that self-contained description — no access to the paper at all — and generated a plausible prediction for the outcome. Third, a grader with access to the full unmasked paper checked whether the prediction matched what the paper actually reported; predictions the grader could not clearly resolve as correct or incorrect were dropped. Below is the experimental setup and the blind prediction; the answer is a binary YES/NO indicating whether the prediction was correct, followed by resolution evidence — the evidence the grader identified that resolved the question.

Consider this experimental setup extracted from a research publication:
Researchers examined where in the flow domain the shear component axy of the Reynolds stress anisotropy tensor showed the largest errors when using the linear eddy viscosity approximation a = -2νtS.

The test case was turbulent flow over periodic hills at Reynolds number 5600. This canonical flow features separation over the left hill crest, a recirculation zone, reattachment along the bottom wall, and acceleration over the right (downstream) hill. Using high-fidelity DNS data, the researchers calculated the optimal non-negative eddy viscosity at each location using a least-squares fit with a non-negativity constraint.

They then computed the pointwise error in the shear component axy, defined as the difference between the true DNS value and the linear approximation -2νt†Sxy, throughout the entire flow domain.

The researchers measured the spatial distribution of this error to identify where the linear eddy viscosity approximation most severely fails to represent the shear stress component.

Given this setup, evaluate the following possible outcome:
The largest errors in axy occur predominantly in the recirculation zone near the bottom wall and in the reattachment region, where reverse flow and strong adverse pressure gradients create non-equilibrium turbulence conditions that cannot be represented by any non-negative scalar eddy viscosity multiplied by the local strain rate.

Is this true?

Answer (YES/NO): NO